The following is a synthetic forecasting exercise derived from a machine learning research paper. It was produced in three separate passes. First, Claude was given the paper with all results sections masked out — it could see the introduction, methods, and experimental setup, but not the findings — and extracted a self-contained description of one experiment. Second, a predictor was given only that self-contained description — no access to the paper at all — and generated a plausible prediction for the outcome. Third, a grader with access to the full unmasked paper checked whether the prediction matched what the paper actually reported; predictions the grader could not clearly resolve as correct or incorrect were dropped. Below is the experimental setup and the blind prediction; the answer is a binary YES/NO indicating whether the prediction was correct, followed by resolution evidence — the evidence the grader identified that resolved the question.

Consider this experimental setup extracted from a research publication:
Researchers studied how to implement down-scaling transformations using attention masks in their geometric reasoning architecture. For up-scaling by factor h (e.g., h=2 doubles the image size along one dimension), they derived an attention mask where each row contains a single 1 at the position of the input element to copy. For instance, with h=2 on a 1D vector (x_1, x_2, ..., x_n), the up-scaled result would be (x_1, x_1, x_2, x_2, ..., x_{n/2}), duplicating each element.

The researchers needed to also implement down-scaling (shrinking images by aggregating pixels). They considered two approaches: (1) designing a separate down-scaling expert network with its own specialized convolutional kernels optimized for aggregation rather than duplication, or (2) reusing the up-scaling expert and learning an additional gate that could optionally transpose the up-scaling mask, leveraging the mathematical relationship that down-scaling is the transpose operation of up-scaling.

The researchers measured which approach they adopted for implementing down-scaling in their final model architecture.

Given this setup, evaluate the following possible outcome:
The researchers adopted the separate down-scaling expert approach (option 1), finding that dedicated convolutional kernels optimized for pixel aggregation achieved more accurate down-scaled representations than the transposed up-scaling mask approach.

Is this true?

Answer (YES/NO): NO